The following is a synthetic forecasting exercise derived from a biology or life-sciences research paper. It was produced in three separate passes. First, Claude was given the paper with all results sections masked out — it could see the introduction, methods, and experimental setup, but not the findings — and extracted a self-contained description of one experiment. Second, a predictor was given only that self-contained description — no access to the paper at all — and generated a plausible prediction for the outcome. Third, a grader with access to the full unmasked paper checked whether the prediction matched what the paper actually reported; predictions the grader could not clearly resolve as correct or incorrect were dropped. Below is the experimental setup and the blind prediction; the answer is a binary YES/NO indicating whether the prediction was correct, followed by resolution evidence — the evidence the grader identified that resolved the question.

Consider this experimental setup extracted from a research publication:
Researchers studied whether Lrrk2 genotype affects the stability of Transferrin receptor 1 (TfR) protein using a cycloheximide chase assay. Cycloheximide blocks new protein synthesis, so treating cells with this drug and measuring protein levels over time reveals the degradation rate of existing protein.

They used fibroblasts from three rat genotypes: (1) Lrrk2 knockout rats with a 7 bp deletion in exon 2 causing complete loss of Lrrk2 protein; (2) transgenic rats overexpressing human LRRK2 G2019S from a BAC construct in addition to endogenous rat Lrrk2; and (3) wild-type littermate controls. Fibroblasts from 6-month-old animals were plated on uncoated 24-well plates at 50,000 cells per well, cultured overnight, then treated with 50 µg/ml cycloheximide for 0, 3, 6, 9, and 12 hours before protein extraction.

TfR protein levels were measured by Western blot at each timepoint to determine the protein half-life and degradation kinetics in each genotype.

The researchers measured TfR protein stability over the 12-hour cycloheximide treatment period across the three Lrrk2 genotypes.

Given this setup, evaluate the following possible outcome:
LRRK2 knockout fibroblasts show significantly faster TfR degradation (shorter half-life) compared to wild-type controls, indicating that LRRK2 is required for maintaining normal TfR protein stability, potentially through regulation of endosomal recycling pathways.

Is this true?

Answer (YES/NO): NO